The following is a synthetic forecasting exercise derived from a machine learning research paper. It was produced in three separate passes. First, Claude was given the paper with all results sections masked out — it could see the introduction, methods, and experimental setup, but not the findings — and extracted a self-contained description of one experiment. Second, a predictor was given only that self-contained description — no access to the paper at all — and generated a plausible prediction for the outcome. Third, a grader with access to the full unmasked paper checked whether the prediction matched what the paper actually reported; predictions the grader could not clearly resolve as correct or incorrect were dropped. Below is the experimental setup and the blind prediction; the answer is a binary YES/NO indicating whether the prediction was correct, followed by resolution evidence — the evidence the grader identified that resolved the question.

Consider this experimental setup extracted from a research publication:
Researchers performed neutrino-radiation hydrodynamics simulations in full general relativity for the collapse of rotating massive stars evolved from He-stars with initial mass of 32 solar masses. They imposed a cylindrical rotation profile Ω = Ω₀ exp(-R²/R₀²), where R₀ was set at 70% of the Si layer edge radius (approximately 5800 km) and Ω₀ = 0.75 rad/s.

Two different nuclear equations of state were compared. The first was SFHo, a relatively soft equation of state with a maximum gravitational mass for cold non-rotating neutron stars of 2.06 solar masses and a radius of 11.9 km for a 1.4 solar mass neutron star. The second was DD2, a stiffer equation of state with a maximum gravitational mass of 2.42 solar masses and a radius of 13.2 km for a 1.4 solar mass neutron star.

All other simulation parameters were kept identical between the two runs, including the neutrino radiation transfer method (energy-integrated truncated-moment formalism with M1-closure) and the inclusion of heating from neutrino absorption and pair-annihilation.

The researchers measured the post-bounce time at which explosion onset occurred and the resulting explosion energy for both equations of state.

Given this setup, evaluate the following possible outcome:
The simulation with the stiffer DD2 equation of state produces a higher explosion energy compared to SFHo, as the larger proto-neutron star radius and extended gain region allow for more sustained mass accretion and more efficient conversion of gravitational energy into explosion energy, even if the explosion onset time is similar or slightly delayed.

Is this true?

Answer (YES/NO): YES